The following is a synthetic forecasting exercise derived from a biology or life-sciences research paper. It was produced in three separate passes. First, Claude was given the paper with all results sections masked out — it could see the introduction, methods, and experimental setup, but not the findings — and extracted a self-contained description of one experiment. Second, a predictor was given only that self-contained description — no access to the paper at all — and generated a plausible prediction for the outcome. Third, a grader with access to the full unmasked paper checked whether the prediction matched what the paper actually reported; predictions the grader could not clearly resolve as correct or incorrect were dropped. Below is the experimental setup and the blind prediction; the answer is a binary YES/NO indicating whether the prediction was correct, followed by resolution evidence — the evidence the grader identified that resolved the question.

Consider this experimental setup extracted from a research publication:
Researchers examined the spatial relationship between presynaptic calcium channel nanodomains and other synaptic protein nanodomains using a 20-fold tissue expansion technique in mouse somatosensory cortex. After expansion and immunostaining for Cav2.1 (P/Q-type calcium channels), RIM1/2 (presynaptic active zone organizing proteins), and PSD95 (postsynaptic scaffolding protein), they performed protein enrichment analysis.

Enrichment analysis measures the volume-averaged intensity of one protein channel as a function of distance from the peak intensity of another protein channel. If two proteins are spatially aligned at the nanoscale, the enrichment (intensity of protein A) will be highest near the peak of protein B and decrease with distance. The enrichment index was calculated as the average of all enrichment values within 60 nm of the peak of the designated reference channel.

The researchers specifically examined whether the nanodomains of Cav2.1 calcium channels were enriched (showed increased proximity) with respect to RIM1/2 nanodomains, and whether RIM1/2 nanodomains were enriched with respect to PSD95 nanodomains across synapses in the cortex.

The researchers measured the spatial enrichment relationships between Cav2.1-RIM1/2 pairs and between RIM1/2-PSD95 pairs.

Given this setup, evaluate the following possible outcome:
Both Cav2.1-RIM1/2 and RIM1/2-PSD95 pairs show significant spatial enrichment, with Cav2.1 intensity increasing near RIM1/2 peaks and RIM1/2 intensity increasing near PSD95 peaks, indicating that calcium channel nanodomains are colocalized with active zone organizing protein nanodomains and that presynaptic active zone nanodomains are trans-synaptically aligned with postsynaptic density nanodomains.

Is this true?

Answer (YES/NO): YES